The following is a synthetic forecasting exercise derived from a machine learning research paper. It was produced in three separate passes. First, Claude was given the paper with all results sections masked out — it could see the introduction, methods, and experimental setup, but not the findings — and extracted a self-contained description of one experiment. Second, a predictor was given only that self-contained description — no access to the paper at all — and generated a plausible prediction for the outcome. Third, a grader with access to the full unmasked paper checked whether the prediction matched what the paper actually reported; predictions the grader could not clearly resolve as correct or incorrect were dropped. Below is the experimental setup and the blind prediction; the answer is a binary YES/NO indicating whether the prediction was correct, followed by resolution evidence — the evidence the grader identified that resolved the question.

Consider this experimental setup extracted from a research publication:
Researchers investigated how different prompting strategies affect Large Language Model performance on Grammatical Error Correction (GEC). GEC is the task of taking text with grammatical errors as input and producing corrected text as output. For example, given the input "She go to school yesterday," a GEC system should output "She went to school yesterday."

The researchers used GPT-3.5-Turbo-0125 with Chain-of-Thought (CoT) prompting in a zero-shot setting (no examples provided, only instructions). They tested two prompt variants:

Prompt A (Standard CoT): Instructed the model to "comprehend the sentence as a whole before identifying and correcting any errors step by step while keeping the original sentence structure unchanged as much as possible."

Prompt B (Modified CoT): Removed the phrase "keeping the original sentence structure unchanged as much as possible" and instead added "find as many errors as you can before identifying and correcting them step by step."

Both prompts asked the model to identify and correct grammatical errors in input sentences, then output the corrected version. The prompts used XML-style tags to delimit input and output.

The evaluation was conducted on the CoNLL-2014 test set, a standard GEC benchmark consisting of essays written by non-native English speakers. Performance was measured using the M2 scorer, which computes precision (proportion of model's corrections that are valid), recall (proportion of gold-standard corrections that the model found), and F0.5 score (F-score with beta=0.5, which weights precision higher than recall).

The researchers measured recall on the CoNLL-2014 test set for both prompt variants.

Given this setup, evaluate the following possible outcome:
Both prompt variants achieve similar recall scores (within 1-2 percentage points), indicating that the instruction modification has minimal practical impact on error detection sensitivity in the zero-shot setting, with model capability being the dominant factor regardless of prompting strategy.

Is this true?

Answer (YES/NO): NO